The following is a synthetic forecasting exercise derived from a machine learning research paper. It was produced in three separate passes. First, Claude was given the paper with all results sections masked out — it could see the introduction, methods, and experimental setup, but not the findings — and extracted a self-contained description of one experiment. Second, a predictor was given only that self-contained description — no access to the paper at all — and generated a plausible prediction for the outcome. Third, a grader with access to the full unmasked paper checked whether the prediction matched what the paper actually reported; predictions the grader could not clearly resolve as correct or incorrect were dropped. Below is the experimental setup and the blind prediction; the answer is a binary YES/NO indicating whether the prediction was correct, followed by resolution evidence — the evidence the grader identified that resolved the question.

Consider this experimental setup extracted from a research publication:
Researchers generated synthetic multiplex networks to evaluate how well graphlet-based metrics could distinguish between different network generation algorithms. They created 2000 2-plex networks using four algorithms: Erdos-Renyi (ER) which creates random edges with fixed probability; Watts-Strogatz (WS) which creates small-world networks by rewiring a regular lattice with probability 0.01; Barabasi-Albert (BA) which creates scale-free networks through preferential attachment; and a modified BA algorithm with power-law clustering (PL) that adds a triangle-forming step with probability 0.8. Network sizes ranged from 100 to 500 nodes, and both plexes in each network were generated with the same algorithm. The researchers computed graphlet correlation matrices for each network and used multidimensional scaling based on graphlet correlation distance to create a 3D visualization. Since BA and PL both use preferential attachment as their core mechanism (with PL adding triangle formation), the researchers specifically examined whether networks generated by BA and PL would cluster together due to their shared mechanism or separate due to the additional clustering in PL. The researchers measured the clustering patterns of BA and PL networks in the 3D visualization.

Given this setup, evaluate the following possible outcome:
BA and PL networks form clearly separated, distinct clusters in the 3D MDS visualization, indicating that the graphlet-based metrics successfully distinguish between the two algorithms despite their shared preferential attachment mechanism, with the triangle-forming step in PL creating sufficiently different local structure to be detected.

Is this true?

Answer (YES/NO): YES